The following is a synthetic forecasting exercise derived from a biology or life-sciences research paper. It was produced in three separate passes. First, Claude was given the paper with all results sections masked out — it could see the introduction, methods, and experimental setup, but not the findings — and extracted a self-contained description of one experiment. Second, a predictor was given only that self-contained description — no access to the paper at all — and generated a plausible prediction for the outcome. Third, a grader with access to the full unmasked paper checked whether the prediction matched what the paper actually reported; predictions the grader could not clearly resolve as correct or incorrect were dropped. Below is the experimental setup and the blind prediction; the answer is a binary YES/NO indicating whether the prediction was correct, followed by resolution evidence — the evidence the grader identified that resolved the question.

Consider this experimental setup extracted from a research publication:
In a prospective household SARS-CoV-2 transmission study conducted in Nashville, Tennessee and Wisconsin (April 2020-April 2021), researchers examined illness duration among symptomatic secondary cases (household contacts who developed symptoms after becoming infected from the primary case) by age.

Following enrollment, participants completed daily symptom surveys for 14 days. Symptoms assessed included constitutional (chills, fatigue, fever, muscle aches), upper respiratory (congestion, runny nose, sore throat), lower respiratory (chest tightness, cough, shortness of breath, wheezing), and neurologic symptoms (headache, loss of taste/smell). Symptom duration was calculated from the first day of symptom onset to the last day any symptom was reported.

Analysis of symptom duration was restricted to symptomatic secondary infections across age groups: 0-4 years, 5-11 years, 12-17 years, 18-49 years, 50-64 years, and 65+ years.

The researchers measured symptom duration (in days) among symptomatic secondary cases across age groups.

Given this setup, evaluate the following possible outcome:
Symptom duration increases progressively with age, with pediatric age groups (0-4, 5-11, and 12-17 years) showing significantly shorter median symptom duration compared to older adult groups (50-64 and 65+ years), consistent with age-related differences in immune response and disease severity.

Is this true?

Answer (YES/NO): NO